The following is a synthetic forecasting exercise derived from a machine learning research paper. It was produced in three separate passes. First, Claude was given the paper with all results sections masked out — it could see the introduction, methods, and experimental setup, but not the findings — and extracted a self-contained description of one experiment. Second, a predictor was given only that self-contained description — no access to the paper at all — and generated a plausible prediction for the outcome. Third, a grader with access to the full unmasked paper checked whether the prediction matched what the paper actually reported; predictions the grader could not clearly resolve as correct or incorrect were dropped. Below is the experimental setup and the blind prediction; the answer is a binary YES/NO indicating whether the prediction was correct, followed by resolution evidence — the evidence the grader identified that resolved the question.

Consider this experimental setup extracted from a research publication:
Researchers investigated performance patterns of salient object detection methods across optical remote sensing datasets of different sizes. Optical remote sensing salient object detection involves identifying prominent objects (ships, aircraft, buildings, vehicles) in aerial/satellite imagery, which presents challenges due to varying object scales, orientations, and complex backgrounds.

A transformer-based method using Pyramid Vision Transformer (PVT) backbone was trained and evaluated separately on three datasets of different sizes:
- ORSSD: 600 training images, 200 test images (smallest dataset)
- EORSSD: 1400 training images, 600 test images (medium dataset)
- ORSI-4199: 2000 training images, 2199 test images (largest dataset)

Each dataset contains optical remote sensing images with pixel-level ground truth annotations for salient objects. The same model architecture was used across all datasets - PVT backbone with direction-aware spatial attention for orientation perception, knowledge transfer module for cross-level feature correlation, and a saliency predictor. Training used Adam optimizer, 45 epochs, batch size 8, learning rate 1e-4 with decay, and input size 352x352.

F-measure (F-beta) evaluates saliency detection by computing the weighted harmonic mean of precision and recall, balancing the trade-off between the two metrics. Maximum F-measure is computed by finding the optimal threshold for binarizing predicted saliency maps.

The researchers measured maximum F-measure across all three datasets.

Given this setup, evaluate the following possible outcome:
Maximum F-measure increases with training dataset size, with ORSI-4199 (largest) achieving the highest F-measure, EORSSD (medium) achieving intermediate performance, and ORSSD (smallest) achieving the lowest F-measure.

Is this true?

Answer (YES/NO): NO